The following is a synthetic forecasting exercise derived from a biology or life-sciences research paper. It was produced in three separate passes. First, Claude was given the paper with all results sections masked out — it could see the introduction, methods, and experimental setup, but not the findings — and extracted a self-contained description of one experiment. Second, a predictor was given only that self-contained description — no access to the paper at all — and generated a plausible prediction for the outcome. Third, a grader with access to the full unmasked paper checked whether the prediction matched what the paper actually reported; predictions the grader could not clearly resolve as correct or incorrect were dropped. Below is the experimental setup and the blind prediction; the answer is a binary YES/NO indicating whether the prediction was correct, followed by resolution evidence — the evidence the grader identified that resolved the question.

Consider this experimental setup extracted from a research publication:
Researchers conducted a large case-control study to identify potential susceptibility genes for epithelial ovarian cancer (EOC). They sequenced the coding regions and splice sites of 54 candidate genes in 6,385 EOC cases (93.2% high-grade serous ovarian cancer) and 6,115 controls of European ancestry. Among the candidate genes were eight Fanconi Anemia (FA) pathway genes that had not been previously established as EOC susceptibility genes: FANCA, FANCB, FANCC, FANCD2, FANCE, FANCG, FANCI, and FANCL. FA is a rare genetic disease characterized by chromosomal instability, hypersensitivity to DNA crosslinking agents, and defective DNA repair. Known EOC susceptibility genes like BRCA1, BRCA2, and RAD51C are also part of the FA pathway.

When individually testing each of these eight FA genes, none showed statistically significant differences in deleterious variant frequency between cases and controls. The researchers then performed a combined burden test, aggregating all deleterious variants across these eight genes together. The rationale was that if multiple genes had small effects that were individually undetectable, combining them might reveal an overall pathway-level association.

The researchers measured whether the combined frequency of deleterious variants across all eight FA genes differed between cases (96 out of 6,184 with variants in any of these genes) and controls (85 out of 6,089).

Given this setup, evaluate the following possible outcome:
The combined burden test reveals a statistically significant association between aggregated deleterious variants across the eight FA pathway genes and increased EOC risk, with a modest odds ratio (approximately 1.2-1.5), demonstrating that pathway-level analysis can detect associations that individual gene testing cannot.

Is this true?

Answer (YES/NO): NO